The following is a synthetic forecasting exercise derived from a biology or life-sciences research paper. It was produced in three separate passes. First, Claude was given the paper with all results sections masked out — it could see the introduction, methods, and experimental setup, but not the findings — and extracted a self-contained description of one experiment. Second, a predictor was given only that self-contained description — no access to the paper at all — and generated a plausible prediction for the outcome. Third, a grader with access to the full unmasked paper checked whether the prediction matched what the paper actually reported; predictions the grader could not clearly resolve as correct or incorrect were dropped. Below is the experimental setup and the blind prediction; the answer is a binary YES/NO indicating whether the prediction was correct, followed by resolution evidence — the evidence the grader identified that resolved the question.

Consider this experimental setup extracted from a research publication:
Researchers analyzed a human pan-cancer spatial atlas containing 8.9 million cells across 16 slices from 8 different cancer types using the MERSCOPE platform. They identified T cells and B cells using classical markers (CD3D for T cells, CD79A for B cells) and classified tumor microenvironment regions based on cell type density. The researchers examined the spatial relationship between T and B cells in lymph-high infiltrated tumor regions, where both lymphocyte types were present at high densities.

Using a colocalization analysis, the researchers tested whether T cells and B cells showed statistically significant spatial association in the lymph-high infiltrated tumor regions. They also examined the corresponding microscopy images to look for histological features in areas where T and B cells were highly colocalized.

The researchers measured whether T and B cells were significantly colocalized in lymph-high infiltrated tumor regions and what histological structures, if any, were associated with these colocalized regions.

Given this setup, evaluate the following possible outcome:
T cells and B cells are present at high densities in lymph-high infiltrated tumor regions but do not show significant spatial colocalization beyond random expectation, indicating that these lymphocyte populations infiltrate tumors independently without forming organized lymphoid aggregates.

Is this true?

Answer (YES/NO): NO